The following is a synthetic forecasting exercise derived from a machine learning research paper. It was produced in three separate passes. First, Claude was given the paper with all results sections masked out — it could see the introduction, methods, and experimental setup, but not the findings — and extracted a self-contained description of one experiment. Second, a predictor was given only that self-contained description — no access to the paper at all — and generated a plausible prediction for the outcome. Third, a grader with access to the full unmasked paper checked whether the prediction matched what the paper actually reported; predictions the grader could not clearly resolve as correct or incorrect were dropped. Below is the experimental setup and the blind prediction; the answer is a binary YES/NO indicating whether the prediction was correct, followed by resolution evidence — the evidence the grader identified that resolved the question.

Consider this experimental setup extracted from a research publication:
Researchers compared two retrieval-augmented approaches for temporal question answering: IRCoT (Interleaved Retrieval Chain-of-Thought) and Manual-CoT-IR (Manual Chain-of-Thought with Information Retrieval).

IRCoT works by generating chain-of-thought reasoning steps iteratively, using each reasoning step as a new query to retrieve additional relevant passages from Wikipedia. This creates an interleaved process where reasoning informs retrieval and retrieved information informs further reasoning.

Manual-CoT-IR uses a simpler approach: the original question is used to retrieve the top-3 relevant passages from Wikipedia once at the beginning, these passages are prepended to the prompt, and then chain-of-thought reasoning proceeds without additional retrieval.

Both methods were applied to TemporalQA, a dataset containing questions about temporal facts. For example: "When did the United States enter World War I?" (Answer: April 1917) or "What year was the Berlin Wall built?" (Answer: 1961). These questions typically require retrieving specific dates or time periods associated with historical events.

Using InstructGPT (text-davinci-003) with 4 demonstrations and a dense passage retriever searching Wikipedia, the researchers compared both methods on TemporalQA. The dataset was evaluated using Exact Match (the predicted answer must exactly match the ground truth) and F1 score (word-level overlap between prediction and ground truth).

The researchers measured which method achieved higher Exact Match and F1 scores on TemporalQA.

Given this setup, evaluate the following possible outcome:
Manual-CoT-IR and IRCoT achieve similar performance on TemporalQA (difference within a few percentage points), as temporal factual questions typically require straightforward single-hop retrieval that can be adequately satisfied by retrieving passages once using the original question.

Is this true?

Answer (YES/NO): YES